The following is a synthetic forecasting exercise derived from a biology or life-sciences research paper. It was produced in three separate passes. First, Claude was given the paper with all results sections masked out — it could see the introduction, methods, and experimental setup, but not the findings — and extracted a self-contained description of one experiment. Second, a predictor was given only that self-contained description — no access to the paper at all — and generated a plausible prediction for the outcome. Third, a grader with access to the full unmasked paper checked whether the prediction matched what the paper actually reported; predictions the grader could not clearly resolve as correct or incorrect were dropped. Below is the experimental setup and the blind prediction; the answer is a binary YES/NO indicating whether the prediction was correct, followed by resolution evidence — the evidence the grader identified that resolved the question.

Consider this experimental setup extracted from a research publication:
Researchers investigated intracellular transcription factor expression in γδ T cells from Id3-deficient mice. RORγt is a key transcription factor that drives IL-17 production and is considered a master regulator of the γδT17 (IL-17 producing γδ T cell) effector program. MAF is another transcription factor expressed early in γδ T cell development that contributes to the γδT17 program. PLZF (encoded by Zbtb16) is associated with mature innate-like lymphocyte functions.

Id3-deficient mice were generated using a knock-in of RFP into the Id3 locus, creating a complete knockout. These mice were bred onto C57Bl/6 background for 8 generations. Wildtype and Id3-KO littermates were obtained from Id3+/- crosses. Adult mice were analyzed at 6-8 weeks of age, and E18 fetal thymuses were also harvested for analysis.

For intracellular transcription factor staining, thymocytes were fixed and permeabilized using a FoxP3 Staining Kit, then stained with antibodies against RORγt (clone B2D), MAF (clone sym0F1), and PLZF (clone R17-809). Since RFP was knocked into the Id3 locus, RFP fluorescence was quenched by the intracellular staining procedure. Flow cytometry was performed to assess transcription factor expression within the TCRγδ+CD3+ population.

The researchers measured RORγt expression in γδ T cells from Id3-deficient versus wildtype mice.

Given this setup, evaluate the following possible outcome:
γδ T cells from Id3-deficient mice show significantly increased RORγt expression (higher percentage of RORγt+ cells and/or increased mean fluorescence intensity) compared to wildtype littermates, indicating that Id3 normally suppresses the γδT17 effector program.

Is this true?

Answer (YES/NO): NO